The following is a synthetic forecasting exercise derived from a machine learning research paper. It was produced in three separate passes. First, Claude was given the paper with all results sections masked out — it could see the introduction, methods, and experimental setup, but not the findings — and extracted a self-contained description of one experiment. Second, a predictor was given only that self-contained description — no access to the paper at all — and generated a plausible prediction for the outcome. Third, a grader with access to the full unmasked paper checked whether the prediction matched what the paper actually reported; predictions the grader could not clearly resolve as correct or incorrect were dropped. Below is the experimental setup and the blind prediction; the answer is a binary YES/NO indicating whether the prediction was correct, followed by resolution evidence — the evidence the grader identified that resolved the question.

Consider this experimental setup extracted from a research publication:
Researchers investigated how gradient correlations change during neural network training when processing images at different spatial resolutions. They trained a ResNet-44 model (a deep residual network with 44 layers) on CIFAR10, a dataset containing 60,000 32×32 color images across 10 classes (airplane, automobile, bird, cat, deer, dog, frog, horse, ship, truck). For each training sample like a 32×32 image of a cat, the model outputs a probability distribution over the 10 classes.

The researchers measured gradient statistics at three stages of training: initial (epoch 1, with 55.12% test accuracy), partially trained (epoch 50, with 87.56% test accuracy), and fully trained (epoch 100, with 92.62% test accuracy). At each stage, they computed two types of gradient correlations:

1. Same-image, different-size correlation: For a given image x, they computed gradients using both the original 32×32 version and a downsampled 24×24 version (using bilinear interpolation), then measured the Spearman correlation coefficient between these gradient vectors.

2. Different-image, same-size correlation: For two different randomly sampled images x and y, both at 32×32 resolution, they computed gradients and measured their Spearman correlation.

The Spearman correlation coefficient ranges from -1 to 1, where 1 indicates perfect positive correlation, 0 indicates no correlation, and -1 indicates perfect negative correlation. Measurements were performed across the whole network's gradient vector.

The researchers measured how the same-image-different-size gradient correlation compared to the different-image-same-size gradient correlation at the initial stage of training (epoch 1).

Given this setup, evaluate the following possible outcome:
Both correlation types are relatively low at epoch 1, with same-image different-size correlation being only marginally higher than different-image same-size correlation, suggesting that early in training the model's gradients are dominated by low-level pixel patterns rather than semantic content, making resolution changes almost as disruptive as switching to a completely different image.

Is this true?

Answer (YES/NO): NO